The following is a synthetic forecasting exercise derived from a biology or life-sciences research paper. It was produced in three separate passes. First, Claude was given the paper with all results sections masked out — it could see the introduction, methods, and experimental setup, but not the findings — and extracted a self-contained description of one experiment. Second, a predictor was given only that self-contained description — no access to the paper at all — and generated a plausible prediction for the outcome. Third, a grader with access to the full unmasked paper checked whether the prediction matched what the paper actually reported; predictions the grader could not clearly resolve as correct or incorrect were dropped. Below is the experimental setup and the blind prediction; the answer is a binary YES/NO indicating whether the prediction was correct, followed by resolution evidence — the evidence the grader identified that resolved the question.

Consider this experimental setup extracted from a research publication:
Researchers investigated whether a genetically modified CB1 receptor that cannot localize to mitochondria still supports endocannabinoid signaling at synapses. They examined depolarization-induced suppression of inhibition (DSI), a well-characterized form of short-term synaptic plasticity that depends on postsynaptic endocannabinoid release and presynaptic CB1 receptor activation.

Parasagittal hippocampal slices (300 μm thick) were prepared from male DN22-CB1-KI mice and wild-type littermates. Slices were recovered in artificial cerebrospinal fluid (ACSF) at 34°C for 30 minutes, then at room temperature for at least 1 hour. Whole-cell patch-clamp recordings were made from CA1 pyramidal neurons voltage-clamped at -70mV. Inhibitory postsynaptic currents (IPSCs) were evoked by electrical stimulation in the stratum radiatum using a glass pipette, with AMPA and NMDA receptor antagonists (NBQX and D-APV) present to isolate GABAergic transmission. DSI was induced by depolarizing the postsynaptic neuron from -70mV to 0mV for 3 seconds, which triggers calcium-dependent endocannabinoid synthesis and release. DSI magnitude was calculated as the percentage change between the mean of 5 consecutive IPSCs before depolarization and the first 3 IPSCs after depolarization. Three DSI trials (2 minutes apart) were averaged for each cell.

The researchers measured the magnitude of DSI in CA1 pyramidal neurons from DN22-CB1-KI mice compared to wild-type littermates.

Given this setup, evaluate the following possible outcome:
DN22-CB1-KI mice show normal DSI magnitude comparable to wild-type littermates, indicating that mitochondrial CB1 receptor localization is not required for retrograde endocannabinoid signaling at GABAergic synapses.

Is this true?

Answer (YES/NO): NO